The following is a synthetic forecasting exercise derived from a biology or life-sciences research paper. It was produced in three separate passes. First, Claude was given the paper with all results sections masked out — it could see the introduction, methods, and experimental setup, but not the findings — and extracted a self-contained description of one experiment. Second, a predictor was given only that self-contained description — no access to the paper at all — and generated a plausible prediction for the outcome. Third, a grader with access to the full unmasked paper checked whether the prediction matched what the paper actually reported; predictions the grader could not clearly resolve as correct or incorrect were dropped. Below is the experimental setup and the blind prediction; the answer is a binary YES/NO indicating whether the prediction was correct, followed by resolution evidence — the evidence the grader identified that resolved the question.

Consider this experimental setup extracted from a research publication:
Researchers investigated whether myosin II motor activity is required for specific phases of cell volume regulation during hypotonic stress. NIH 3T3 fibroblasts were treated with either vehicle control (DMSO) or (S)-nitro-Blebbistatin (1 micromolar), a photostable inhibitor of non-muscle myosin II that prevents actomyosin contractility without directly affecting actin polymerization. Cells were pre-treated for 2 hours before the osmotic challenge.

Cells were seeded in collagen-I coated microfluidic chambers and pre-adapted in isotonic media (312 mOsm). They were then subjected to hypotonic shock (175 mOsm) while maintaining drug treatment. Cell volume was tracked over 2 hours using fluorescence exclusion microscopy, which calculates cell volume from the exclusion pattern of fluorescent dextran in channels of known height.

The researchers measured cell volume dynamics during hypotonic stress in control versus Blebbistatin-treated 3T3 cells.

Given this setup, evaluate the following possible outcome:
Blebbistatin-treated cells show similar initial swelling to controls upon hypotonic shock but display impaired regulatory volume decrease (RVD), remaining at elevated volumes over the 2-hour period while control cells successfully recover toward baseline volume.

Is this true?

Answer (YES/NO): NO